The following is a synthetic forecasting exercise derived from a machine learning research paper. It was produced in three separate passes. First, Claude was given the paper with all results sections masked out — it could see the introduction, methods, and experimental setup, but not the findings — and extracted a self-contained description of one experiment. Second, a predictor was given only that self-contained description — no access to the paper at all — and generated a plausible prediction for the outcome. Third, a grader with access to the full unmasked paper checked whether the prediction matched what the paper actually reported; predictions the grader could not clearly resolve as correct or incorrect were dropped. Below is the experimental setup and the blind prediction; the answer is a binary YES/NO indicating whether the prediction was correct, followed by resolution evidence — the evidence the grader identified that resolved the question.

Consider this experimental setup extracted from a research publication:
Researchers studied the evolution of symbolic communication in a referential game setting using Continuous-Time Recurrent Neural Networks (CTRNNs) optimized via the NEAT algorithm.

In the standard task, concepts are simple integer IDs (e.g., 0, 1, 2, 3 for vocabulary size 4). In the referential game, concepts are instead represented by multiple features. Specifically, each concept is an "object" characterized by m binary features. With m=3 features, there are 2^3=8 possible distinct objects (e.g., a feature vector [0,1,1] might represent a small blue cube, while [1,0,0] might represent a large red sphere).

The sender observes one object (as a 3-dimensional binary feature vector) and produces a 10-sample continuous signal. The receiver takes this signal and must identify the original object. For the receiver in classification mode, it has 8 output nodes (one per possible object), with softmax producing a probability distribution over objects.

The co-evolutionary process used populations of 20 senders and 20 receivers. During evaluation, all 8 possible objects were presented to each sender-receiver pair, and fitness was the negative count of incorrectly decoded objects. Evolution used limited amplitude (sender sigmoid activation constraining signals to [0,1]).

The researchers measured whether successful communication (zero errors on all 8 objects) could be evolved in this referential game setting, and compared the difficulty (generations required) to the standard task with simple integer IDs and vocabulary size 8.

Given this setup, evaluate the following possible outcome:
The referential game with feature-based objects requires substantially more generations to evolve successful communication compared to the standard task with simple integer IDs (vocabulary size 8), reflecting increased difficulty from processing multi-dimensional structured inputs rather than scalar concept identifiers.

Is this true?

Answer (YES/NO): YES